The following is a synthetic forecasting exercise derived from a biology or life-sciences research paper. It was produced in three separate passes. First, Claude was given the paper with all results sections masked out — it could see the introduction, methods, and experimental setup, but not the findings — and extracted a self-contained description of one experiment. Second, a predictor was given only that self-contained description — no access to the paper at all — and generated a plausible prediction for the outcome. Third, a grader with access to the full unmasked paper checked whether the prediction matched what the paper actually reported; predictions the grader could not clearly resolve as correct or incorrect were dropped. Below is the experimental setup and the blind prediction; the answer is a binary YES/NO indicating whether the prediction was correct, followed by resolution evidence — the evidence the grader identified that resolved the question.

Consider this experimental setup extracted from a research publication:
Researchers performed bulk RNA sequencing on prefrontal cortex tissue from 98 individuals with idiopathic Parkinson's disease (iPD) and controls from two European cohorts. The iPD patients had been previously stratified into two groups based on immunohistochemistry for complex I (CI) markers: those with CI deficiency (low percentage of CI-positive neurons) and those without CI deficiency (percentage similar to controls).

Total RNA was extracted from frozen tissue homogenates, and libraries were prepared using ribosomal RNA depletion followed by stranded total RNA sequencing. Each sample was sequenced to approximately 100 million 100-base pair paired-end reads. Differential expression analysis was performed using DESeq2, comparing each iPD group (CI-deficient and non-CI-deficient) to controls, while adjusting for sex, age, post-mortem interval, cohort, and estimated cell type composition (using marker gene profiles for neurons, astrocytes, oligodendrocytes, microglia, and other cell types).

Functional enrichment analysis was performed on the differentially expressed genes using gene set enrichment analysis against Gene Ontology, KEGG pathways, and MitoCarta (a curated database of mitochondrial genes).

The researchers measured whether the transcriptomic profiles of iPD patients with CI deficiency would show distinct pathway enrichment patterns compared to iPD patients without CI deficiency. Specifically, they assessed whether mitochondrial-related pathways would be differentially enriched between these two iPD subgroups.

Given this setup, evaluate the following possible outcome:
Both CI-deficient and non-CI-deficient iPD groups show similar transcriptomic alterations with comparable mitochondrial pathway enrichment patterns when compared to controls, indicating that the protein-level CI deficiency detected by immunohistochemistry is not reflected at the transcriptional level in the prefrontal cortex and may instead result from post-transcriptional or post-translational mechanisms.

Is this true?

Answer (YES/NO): NO